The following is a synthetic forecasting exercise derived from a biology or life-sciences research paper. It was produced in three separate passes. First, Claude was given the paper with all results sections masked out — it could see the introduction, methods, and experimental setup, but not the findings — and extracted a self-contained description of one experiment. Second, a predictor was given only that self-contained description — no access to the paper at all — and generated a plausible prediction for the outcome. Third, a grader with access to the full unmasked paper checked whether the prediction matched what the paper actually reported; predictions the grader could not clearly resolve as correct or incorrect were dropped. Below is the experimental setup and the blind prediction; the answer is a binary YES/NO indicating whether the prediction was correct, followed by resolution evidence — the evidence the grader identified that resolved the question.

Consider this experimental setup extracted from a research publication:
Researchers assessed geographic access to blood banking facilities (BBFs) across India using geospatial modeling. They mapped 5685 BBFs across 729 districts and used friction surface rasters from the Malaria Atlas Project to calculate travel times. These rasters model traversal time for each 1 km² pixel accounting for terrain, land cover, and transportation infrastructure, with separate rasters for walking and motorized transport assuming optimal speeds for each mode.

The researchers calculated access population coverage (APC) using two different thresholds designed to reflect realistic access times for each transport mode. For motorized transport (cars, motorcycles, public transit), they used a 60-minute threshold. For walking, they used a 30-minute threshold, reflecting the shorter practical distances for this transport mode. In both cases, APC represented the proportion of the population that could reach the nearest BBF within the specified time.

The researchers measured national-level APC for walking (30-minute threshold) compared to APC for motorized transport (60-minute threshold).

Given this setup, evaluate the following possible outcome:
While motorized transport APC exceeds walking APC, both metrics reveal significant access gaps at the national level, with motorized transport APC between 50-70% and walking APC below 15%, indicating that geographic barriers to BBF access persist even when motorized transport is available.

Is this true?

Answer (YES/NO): NO